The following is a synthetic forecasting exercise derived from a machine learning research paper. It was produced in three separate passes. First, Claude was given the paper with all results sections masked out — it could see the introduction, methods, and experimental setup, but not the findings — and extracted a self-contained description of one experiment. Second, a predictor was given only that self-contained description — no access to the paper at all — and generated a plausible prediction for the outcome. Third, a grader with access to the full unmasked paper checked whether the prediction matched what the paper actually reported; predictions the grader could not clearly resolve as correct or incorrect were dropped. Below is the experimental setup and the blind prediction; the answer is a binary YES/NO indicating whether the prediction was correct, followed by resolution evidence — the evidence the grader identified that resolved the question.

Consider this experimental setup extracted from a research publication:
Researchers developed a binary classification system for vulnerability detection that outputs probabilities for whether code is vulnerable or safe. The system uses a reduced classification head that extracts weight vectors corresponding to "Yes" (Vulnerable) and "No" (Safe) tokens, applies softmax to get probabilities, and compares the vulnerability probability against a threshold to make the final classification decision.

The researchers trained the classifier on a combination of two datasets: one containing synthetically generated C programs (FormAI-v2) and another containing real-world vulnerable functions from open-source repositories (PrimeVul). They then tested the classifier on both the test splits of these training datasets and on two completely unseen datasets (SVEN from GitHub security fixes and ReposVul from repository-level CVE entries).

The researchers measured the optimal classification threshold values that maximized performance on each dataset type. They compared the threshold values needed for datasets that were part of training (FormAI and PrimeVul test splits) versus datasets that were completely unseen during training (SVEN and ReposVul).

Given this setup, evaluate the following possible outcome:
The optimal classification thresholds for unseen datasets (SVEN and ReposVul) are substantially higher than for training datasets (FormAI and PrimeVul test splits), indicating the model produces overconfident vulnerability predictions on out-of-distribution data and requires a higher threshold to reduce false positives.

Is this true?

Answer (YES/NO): NO